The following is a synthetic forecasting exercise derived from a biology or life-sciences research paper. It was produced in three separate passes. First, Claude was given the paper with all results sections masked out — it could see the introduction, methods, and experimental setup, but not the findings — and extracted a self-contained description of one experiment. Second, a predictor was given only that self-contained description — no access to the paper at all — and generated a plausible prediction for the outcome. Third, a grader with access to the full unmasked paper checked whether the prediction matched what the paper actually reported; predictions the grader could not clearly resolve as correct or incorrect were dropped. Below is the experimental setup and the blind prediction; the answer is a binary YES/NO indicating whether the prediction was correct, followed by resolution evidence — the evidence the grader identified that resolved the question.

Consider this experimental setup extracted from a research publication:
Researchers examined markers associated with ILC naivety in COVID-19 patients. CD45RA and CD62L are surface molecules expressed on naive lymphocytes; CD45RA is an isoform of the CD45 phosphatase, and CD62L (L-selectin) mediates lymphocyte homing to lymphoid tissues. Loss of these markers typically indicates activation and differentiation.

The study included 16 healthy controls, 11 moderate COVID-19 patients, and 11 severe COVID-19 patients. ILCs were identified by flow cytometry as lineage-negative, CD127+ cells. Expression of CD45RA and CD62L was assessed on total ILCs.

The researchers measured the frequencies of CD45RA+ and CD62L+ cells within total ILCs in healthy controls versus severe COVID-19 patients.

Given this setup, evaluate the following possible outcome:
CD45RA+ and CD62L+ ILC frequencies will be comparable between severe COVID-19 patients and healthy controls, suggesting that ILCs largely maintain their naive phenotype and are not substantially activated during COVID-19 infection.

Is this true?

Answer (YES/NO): NO